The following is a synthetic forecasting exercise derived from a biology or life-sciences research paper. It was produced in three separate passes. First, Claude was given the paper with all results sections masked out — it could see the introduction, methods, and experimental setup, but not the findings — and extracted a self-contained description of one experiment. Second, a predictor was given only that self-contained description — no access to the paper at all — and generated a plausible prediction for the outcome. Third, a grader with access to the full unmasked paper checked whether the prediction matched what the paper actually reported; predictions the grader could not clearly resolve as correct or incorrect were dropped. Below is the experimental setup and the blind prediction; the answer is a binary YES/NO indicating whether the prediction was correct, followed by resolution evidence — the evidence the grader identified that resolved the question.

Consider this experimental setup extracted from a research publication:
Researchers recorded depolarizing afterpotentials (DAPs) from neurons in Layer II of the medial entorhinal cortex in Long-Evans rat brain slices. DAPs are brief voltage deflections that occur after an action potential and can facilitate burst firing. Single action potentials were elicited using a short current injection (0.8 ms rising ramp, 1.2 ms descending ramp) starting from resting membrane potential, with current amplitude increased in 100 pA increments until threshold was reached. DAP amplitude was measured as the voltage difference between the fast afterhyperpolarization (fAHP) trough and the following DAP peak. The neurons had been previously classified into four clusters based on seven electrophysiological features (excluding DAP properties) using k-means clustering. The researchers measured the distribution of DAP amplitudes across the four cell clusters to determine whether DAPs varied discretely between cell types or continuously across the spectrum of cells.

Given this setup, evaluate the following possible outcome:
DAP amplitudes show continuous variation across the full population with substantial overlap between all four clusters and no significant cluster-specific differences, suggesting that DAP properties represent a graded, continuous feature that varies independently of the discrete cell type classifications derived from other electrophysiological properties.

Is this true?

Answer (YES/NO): NO